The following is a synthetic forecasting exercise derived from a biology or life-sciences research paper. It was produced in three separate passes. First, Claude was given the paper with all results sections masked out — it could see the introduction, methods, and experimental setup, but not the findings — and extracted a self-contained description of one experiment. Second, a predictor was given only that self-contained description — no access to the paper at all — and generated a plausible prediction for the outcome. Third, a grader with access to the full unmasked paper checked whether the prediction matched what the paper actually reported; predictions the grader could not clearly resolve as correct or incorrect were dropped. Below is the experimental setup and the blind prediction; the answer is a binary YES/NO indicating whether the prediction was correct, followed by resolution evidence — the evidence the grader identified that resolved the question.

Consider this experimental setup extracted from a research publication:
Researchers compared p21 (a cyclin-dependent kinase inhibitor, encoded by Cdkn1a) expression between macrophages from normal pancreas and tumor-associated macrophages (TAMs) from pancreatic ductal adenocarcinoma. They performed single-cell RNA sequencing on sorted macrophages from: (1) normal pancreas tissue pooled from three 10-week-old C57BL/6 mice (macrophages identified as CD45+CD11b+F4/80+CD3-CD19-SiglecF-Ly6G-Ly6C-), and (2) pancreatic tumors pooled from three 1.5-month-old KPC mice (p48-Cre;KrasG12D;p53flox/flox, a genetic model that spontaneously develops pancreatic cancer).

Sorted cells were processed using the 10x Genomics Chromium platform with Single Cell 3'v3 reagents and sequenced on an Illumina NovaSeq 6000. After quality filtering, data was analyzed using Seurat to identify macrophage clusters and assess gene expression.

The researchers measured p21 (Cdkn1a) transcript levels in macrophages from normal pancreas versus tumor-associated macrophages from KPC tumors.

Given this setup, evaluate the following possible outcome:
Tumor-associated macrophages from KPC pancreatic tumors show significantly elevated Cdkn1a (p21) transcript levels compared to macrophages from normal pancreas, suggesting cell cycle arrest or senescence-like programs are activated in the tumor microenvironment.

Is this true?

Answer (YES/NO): NO